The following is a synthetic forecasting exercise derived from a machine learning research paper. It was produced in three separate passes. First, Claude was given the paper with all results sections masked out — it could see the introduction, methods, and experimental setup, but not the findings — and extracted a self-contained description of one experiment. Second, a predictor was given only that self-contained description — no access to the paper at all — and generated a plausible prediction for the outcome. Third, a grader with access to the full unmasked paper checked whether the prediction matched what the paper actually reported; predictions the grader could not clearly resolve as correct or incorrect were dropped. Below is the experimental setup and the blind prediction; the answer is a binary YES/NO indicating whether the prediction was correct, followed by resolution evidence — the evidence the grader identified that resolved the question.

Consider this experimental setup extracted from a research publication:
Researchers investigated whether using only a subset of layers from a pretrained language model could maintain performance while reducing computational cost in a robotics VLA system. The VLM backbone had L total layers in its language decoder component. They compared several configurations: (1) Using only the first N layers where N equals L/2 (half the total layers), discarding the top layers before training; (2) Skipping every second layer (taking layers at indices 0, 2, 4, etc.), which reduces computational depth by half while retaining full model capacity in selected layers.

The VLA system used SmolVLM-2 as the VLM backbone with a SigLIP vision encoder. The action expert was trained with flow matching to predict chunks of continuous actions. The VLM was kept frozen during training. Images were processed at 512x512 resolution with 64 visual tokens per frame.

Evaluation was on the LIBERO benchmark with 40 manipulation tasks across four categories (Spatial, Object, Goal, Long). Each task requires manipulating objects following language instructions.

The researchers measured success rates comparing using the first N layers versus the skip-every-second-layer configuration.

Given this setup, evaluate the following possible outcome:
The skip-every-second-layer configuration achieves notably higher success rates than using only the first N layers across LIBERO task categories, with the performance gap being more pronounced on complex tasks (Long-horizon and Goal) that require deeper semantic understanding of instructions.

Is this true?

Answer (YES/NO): NO